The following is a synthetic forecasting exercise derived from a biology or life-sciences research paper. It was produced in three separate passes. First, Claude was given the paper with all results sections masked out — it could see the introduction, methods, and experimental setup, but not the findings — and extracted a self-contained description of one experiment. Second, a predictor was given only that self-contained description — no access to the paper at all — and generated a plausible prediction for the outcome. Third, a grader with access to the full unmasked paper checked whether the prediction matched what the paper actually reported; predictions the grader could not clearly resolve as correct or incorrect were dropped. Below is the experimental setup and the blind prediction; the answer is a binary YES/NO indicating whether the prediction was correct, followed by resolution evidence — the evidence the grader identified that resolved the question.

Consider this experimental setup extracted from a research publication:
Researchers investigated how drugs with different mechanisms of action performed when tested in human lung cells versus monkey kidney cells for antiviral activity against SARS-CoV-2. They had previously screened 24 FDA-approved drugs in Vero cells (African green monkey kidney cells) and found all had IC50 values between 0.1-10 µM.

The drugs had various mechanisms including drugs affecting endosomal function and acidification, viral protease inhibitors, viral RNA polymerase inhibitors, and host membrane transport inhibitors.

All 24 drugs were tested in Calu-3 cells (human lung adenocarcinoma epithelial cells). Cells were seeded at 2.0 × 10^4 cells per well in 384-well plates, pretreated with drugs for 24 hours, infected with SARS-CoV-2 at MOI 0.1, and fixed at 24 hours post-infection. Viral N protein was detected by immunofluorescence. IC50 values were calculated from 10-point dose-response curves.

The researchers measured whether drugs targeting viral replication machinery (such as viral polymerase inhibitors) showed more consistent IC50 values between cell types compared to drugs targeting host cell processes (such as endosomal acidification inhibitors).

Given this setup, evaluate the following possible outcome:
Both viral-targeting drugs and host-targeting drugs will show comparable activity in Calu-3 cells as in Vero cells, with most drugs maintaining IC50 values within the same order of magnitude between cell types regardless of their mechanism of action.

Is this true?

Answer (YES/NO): NO